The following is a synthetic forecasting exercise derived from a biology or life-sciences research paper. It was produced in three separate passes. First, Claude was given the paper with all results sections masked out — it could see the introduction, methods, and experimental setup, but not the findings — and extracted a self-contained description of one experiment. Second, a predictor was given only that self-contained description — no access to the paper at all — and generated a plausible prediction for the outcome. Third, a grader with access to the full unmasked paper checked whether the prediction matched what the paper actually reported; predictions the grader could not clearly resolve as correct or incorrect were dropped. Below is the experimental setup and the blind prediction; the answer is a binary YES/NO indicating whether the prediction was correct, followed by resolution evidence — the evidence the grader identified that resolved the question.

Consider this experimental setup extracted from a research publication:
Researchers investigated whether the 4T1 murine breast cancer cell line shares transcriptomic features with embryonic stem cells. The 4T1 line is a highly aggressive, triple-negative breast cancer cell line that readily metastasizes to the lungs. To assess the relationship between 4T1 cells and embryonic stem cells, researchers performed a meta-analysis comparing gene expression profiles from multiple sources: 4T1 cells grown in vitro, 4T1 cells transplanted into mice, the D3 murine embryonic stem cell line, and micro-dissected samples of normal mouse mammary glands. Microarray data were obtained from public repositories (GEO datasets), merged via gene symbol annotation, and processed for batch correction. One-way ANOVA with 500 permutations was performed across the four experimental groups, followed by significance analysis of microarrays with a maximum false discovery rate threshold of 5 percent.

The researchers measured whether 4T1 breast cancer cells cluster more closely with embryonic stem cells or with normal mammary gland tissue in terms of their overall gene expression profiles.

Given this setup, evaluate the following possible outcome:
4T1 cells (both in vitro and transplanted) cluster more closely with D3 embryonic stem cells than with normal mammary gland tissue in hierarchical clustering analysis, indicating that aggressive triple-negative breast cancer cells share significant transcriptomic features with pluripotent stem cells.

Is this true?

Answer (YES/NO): NO